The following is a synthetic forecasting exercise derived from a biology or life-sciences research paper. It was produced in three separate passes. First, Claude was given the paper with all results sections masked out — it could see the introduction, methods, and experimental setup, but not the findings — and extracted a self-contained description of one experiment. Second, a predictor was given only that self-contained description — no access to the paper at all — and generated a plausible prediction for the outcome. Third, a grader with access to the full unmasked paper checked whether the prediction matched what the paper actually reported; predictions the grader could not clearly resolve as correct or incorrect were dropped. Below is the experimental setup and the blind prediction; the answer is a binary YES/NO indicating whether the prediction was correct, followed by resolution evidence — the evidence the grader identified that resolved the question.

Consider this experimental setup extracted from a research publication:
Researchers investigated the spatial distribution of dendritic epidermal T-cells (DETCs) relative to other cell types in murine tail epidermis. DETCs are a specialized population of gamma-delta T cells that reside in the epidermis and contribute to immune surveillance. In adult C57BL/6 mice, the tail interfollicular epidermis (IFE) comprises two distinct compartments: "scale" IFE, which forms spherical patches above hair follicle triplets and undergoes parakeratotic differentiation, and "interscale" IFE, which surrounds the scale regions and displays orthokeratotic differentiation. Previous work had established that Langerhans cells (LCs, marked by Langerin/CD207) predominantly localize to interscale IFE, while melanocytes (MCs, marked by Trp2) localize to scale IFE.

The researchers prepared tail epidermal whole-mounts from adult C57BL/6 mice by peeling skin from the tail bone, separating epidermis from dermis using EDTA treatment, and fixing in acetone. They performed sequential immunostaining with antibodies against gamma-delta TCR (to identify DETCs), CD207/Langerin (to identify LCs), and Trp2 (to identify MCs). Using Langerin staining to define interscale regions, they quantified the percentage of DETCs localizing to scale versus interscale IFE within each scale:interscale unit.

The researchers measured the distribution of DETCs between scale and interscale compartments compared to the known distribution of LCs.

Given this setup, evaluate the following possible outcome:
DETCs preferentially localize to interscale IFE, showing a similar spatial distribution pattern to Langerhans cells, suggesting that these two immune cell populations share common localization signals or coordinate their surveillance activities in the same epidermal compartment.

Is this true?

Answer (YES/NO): YES